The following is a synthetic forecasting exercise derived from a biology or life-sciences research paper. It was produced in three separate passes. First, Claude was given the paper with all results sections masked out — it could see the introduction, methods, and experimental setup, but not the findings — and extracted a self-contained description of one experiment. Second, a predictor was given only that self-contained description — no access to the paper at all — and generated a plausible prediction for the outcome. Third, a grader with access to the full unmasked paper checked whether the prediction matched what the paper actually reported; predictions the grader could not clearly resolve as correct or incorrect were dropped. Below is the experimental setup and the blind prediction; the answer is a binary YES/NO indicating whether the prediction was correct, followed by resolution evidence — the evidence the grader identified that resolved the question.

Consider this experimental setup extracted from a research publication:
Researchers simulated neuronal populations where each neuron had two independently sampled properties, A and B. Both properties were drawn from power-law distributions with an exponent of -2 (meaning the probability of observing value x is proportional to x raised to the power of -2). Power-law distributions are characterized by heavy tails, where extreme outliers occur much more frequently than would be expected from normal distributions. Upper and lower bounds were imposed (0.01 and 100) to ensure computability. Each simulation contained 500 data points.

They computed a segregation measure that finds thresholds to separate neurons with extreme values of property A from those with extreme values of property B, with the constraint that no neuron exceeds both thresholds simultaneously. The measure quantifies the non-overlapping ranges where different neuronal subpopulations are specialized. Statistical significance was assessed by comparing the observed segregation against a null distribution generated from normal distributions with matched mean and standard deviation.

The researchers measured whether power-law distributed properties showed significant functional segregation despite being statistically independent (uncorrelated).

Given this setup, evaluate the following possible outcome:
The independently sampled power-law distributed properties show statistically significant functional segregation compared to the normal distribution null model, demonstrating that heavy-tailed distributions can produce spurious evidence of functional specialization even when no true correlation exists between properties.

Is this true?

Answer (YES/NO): YES